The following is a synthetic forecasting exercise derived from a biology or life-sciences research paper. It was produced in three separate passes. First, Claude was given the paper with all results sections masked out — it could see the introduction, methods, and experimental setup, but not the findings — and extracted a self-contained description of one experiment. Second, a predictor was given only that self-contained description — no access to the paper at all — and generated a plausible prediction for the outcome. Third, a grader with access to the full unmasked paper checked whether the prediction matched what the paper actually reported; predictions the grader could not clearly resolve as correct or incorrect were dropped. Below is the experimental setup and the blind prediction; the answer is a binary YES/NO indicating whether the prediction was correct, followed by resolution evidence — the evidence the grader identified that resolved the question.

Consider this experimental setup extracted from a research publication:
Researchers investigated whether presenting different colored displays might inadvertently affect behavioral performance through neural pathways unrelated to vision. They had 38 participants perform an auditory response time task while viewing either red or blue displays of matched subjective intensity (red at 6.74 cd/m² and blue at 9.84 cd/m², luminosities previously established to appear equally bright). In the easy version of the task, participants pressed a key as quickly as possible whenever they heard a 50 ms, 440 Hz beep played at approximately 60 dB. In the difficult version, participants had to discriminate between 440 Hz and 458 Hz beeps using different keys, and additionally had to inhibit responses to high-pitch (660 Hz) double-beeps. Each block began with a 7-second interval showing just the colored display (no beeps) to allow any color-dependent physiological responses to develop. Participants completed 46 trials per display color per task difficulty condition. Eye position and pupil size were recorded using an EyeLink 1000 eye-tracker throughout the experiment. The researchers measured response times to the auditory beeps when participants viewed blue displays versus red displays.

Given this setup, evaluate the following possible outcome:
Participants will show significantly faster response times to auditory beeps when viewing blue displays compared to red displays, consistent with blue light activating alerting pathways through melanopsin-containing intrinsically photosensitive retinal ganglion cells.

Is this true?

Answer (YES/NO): NO